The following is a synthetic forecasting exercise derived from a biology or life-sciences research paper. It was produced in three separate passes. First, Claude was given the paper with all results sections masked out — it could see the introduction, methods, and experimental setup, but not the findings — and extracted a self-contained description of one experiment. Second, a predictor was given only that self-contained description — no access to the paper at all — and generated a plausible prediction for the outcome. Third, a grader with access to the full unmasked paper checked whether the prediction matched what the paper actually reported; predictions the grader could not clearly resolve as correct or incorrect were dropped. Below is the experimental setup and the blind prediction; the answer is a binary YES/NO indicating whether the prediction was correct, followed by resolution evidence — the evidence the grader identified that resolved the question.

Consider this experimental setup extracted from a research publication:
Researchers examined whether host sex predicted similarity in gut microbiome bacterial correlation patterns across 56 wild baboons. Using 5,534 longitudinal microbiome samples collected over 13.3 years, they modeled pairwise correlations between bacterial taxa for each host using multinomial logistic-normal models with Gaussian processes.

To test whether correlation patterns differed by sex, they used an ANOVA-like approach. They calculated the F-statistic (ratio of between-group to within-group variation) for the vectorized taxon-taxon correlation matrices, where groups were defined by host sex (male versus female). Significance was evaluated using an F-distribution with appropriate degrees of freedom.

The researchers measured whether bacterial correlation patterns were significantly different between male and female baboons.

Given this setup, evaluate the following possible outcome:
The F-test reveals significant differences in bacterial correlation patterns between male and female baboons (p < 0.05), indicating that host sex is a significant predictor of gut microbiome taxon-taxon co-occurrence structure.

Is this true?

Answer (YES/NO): NO